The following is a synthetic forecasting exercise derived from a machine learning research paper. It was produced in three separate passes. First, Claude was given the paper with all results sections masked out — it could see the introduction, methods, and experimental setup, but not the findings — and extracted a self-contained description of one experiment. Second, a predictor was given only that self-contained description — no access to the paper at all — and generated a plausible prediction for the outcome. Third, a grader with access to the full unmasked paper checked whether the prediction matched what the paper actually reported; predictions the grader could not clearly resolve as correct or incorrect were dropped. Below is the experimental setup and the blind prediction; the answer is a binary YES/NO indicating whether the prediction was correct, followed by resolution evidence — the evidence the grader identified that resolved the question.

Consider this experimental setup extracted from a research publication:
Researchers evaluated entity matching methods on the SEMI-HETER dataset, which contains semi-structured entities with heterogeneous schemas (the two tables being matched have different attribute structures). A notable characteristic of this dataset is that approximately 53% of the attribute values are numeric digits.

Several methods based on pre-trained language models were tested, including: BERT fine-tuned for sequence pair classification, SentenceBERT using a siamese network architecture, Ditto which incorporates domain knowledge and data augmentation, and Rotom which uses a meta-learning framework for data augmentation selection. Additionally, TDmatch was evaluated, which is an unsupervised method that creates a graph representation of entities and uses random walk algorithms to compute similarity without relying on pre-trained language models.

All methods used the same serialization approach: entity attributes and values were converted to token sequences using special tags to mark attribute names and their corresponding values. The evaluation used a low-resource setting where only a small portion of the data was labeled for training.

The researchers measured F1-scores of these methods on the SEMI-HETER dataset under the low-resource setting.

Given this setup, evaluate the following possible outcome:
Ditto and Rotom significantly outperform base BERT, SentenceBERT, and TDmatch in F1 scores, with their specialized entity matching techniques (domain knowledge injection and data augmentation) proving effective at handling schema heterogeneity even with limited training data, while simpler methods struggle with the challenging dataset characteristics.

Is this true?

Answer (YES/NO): NO